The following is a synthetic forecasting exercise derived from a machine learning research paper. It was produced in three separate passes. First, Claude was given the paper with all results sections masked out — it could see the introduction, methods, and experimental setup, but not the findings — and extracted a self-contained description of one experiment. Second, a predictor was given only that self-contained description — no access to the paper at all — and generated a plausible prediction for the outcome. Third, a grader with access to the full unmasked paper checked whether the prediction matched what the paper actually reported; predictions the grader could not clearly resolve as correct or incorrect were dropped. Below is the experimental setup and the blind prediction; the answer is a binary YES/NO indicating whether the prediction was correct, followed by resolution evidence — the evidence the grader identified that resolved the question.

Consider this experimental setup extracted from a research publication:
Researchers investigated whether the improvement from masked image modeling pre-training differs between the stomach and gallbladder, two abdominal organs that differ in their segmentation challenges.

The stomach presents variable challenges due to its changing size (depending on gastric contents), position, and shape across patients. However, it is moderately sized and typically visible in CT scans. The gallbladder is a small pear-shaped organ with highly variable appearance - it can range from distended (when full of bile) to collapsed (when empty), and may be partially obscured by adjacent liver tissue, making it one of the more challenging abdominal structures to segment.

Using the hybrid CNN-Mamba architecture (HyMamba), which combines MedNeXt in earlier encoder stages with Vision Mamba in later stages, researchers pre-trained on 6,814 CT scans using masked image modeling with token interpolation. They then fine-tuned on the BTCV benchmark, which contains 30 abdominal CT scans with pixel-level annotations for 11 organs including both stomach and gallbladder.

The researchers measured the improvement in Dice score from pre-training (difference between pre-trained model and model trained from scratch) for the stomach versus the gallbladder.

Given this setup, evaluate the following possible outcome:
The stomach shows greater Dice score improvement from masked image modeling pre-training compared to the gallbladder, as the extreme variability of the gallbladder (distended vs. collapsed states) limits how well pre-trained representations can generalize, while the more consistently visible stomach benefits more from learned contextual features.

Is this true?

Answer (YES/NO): YES